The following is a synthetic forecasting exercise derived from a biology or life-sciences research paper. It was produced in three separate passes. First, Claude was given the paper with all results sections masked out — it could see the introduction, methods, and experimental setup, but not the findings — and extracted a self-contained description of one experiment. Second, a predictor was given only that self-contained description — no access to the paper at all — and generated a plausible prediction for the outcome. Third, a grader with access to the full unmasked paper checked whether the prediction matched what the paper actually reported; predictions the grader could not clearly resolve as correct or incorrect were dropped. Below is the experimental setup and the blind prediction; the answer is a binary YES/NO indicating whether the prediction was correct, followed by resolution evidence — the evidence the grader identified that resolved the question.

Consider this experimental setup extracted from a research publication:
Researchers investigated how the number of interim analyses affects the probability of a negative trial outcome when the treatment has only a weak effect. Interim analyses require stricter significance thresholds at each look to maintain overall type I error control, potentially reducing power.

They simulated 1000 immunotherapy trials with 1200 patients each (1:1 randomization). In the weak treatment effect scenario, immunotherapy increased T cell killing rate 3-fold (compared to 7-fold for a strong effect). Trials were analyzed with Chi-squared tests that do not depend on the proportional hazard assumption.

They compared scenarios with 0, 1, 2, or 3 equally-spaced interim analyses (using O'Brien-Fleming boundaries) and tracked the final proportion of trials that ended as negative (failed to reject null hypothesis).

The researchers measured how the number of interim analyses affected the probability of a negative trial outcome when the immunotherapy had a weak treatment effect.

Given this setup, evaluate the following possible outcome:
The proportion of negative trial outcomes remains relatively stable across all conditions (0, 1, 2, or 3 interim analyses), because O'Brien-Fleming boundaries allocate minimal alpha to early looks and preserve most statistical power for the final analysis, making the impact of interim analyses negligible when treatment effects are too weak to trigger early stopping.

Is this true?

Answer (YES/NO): NO